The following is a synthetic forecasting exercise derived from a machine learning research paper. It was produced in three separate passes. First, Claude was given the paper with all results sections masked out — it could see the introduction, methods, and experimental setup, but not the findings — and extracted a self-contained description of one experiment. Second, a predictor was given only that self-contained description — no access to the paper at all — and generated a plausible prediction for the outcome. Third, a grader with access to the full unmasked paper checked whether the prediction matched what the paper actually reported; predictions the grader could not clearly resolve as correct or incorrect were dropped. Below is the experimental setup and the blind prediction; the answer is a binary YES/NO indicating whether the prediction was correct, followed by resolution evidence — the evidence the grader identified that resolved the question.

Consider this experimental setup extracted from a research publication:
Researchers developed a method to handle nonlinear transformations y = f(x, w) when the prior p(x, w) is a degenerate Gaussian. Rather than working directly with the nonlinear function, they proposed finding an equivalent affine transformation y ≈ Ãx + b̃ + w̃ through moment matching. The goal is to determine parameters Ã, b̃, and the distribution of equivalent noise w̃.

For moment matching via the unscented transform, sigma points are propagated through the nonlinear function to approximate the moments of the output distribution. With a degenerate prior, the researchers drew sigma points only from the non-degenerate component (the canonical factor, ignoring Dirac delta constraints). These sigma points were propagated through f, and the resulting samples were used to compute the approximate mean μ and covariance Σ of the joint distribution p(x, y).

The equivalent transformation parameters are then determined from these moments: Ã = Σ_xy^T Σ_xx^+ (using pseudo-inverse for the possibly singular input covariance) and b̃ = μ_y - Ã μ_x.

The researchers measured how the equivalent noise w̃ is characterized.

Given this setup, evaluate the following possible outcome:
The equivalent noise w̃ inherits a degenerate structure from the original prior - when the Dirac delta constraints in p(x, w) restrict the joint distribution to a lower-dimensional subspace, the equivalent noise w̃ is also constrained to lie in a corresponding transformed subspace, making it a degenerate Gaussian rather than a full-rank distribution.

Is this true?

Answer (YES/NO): NO